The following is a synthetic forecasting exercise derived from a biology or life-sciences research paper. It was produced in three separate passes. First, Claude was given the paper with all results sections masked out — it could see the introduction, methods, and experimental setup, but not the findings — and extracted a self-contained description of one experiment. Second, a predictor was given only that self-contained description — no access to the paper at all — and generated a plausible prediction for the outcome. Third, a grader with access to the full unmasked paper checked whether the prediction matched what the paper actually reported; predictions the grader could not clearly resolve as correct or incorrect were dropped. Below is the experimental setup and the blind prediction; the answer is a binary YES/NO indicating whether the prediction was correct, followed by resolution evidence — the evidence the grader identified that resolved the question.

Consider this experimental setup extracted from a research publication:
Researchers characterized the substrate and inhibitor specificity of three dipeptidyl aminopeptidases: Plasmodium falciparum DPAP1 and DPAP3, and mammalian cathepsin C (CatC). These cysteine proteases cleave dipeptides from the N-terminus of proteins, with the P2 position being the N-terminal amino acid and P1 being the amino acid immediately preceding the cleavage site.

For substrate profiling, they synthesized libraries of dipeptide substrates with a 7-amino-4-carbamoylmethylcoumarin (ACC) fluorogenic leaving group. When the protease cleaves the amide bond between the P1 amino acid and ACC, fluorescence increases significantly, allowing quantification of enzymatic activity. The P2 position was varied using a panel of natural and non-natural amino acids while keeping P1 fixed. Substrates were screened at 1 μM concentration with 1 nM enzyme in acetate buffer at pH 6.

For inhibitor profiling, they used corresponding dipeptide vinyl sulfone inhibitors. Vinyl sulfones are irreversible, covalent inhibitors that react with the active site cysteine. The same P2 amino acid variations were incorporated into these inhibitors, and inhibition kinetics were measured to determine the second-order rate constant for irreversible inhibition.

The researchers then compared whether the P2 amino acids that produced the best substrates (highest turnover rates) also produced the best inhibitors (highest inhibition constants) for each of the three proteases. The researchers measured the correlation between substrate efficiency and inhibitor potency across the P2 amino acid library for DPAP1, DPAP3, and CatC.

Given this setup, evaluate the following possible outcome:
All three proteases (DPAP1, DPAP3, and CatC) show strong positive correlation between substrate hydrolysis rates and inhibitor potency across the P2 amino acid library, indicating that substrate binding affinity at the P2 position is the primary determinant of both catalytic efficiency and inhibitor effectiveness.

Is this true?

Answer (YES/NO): NO